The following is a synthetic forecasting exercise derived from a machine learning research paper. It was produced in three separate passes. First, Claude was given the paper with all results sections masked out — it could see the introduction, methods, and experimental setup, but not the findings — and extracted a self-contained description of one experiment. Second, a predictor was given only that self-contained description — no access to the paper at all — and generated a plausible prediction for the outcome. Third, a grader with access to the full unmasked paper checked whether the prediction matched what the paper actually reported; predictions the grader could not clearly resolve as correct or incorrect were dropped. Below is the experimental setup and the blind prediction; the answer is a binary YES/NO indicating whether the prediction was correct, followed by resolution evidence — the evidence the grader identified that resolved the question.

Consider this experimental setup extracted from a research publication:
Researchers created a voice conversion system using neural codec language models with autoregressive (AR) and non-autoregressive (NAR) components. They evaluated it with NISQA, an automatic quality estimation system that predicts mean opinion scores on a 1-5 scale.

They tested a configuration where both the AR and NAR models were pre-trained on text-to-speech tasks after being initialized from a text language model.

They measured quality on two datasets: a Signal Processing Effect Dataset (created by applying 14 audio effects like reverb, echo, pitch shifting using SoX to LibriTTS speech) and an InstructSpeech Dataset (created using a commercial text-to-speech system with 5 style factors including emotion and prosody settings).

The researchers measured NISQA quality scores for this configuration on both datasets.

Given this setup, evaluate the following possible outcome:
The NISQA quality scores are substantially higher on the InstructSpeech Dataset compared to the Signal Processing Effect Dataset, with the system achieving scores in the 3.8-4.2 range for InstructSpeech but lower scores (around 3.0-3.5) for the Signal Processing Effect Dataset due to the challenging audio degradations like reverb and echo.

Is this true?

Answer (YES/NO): NO